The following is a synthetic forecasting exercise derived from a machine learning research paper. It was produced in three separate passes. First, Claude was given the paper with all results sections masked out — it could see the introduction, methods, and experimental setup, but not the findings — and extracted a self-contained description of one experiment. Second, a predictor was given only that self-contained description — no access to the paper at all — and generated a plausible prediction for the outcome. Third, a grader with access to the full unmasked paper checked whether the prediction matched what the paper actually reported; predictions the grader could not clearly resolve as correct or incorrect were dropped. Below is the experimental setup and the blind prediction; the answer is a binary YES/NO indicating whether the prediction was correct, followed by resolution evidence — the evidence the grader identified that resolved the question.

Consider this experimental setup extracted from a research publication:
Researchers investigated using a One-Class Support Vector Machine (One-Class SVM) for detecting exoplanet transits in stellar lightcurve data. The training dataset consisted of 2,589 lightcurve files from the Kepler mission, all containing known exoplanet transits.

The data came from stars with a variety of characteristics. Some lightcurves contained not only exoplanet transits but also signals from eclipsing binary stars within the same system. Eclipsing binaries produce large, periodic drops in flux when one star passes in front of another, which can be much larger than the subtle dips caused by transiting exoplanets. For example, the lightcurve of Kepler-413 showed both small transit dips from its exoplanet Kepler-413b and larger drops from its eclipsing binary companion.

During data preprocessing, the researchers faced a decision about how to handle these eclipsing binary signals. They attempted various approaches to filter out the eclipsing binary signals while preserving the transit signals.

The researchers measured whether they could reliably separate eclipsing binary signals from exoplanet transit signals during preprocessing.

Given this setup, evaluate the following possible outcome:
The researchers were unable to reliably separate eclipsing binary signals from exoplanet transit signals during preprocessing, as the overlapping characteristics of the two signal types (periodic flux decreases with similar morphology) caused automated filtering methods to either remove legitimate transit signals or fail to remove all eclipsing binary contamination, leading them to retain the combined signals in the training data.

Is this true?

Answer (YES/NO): YES